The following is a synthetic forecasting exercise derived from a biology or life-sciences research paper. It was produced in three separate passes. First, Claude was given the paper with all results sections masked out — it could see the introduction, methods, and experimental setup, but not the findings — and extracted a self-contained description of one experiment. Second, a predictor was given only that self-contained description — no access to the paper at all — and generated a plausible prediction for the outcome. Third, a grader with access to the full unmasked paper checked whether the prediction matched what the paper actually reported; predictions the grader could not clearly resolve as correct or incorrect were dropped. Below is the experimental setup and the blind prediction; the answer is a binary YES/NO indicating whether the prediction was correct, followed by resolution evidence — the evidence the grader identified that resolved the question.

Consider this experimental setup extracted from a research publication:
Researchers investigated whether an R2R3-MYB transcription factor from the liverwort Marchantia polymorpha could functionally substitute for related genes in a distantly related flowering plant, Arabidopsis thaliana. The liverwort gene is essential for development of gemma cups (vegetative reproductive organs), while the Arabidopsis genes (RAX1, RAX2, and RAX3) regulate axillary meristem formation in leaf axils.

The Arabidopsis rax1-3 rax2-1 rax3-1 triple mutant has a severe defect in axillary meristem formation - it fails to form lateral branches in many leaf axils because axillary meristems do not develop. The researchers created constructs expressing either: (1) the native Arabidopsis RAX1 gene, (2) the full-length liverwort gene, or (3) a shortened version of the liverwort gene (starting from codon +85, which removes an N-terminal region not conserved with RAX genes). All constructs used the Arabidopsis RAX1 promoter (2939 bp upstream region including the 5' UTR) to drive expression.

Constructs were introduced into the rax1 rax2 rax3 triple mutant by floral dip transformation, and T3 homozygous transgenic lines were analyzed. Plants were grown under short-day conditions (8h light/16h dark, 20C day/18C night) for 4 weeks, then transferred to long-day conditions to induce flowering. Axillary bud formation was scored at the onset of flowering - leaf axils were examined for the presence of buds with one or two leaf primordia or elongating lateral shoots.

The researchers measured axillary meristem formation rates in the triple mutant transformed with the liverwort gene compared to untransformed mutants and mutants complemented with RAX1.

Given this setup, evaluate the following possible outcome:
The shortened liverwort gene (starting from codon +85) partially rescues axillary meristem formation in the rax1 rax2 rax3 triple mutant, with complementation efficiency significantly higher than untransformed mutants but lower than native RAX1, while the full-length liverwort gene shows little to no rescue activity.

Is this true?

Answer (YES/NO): NO